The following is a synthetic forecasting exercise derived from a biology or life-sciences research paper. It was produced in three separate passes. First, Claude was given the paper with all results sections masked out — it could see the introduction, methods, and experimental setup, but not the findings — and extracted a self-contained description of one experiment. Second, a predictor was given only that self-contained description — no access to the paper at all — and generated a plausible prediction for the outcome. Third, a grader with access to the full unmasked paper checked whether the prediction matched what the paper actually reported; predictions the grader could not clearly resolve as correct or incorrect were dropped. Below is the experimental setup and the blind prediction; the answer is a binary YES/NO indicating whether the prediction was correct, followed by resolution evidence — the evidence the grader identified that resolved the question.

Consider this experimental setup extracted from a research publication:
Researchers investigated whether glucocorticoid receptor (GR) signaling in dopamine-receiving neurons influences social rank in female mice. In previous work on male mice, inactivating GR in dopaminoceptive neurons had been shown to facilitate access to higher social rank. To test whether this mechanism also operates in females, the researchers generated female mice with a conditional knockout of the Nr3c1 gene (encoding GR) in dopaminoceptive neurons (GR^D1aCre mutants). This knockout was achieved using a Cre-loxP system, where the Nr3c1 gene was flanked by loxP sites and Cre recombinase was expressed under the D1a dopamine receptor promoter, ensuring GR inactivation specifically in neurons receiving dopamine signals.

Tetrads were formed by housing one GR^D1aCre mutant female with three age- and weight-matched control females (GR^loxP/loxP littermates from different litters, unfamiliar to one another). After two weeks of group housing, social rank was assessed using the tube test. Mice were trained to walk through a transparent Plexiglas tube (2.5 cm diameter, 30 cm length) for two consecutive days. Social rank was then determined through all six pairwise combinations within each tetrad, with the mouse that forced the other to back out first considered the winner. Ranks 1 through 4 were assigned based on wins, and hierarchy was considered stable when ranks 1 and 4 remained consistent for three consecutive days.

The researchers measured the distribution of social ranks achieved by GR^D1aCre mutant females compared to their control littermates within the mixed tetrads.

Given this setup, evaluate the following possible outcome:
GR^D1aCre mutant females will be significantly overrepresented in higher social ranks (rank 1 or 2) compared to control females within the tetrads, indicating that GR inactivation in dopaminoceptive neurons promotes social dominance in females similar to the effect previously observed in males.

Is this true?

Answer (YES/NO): NO